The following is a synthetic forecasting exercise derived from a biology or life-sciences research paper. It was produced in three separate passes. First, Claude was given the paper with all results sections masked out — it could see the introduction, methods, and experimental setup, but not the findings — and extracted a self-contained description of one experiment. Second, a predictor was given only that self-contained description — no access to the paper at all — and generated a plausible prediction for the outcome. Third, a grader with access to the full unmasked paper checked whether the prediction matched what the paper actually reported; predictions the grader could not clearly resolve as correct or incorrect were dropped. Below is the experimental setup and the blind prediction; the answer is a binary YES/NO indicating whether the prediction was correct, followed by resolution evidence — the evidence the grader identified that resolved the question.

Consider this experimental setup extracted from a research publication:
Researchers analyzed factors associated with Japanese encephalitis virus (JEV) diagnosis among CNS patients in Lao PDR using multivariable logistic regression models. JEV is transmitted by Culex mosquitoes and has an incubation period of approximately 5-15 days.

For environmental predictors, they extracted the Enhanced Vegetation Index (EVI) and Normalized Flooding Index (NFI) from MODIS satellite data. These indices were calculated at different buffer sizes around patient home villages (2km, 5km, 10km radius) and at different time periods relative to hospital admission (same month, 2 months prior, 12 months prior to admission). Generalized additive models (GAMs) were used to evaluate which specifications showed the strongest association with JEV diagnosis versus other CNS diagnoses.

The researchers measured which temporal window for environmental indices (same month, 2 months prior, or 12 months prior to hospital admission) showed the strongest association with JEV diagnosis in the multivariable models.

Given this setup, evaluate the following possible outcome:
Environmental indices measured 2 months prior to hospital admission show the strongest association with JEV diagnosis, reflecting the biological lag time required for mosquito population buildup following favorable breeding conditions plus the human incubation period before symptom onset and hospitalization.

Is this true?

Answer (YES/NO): NO